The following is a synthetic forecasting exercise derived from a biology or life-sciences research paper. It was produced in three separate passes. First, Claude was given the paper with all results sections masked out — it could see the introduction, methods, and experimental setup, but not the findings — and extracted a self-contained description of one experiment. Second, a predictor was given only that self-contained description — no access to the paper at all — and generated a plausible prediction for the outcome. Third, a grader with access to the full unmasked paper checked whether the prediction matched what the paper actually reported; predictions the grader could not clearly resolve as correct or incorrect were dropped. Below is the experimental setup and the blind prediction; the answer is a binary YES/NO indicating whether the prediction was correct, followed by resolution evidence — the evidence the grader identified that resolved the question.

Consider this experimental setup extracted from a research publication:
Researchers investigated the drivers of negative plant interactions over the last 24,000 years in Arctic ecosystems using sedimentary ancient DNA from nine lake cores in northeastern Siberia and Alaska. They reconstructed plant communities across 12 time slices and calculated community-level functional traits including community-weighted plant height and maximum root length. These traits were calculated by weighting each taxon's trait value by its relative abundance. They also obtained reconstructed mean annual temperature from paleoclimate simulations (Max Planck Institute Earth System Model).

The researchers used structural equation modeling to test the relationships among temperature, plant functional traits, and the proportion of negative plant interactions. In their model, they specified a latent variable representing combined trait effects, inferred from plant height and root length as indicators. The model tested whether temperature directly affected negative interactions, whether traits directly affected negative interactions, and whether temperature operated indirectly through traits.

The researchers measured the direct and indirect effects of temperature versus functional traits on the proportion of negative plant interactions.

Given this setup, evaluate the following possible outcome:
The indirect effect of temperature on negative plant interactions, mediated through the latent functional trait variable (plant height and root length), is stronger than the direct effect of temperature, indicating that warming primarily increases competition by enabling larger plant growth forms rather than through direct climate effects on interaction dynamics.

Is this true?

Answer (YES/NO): YES